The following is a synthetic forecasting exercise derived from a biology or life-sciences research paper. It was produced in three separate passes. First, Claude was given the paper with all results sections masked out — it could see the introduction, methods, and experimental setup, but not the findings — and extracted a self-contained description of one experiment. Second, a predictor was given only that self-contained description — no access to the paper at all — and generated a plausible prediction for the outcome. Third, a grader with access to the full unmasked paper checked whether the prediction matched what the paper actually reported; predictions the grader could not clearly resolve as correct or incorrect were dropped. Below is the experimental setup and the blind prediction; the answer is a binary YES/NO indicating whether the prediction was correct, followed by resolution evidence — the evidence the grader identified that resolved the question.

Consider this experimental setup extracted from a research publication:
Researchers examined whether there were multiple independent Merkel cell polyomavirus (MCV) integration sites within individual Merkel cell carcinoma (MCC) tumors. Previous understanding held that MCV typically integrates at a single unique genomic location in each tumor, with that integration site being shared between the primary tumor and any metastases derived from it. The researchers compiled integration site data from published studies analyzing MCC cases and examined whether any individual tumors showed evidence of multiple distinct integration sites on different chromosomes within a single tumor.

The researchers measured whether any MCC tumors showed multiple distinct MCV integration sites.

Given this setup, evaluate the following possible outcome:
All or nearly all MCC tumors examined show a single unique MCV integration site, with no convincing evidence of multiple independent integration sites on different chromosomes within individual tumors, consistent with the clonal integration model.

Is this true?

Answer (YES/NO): NO